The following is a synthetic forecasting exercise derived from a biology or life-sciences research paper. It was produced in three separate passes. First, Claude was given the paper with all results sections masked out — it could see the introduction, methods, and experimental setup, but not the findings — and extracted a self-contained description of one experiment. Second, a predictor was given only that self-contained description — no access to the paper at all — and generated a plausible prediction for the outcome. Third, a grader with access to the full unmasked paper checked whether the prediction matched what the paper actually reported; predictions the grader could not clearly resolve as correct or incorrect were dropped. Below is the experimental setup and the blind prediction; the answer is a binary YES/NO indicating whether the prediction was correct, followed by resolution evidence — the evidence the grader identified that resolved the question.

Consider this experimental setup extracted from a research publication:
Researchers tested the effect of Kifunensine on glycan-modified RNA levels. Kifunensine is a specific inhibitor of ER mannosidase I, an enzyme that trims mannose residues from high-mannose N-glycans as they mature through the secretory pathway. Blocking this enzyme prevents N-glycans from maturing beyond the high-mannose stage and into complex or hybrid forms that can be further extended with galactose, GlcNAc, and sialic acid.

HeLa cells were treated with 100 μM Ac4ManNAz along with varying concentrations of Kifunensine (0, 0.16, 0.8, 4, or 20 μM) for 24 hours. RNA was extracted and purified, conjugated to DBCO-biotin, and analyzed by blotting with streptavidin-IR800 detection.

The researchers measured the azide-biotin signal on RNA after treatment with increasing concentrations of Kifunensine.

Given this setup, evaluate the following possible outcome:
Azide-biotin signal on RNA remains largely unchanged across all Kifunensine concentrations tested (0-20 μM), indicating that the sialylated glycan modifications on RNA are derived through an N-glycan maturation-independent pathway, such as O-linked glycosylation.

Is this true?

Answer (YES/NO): NO